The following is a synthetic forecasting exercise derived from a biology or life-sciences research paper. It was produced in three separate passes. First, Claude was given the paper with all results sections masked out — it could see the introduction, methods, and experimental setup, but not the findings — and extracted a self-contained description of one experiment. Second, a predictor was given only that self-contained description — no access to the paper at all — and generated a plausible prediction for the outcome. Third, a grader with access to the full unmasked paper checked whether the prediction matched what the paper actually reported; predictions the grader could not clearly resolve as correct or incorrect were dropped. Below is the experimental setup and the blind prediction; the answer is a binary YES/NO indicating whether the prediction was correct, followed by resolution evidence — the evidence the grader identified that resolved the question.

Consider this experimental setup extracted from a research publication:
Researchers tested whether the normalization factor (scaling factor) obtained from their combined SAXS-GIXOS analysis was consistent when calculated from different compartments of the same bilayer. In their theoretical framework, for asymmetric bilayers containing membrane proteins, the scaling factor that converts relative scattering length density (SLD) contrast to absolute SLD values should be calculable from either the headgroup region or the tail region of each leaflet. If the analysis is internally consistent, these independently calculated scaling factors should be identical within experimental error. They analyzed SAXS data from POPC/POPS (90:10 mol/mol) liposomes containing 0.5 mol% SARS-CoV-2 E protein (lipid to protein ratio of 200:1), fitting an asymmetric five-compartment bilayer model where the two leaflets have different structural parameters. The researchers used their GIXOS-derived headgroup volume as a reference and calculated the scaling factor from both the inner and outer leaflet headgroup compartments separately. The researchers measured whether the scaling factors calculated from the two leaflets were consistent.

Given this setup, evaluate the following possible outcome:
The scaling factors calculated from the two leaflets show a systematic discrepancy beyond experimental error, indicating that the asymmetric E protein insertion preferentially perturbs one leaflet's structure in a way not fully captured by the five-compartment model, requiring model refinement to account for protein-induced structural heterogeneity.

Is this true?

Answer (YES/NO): NO